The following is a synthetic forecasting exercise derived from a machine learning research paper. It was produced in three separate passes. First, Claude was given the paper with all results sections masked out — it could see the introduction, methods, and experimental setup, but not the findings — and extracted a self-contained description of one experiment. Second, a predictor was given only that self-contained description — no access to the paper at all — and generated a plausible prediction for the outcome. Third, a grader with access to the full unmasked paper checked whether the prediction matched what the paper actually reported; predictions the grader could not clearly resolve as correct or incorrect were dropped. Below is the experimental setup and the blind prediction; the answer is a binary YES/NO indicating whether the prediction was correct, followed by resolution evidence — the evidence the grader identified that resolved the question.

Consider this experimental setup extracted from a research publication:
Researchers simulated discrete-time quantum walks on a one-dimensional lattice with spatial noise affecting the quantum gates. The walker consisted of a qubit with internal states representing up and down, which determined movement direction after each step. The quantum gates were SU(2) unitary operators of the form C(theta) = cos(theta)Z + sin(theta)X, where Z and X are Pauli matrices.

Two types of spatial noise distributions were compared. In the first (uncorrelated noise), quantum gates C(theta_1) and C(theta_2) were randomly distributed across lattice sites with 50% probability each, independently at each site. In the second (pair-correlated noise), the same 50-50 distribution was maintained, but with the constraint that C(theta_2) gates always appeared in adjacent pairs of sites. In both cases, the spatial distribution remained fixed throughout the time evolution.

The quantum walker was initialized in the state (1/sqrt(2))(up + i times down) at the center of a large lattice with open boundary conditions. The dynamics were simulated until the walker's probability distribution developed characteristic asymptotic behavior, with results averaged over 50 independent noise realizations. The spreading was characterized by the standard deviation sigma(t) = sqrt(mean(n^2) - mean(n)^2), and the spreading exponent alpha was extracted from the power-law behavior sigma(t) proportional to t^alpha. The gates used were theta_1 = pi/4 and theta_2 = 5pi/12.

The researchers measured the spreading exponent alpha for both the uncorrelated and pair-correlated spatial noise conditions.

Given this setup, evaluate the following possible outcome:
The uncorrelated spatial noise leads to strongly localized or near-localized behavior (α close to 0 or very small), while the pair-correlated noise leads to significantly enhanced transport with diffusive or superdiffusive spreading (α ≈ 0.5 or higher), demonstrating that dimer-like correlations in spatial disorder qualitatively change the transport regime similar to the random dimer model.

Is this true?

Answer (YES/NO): YES